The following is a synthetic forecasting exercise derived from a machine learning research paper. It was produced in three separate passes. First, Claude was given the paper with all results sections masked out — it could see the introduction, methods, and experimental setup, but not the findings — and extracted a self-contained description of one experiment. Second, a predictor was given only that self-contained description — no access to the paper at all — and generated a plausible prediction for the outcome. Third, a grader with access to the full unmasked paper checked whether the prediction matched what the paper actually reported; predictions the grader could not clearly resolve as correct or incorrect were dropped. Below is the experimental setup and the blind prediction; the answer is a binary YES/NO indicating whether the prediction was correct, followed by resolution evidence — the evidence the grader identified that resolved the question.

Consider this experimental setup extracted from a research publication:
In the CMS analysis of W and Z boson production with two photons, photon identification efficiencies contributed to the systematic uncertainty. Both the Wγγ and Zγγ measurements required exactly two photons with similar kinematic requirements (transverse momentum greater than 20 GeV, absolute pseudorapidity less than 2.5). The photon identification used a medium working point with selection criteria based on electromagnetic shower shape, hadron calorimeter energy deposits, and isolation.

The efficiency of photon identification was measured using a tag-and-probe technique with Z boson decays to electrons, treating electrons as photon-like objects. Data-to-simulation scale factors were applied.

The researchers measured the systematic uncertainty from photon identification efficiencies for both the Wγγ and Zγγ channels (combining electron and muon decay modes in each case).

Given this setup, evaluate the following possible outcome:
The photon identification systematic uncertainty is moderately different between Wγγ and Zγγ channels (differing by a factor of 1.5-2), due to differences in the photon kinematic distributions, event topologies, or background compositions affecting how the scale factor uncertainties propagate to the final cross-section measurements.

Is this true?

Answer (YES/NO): NO